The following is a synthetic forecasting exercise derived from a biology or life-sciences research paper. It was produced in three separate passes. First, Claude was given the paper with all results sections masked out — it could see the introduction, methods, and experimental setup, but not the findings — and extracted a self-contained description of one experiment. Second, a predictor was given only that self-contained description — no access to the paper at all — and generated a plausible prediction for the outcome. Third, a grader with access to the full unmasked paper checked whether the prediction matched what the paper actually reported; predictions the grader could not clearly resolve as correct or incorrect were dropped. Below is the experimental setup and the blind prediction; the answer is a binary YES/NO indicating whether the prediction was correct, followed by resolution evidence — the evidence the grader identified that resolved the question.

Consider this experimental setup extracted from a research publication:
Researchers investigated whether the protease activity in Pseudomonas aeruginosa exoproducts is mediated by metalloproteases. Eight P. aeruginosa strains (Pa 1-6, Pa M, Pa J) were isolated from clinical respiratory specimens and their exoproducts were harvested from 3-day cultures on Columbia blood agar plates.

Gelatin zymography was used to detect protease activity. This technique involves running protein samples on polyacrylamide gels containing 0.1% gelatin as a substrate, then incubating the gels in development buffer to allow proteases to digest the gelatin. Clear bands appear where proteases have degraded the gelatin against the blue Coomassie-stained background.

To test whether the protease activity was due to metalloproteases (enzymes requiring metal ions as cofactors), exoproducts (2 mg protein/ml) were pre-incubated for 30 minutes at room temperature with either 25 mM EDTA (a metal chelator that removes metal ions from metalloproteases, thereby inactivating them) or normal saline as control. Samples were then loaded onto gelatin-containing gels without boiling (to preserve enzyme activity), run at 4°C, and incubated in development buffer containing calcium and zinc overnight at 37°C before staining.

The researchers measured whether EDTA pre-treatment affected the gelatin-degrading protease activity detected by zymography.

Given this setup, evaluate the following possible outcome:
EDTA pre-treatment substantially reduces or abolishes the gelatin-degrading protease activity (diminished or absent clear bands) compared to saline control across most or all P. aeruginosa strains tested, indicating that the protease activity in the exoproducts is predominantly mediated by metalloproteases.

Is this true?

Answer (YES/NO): YES